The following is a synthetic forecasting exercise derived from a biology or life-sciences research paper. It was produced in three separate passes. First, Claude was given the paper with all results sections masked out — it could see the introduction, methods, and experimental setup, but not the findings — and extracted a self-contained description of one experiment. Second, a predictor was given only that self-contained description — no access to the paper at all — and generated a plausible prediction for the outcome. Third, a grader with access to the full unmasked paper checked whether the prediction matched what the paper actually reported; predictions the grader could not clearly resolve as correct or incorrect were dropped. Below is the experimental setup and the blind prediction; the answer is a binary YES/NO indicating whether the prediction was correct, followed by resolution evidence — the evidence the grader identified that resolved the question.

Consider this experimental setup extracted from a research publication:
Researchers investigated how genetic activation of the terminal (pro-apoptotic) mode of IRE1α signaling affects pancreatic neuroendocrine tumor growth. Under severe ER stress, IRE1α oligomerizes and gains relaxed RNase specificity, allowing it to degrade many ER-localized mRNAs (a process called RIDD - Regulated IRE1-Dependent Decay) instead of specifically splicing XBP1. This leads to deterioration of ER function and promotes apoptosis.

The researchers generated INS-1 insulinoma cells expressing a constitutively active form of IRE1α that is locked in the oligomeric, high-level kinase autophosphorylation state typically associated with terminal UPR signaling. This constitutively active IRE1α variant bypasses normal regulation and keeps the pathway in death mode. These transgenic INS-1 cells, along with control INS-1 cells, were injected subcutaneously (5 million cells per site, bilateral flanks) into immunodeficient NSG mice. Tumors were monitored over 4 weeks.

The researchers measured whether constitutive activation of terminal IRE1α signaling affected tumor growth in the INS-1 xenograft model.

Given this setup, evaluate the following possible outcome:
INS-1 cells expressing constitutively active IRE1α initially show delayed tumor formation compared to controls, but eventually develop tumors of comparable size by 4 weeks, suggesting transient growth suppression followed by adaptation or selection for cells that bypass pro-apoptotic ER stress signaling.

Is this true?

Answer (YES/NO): NO